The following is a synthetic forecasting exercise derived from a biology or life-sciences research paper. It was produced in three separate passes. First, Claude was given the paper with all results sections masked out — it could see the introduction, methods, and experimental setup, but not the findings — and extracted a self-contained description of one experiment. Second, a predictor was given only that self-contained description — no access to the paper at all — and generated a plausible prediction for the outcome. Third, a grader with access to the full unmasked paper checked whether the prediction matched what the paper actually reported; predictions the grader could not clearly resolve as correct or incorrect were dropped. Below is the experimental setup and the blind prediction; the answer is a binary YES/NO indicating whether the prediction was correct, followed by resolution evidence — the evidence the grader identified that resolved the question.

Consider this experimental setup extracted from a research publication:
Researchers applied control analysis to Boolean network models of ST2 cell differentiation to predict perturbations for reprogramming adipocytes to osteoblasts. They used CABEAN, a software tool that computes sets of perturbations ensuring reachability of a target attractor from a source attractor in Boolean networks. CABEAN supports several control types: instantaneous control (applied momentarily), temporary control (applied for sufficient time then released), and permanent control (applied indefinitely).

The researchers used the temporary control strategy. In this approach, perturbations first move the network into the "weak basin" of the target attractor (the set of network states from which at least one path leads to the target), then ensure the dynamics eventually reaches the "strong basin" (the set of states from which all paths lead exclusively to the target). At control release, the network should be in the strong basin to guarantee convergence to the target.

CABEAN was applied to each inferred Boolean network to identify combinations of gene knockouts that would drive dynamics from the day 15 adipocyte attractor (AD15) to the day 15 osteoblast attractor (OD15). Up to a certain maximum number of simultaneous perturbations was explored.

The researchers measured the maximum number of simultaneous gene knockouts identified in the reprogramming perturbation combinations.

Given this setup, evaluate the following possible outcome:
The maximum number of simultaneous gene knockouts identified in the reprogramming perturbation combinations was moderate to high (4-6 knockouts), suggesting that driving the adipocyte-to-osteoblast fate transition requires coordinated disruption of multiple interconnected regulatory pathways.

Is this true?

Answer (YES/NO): YES